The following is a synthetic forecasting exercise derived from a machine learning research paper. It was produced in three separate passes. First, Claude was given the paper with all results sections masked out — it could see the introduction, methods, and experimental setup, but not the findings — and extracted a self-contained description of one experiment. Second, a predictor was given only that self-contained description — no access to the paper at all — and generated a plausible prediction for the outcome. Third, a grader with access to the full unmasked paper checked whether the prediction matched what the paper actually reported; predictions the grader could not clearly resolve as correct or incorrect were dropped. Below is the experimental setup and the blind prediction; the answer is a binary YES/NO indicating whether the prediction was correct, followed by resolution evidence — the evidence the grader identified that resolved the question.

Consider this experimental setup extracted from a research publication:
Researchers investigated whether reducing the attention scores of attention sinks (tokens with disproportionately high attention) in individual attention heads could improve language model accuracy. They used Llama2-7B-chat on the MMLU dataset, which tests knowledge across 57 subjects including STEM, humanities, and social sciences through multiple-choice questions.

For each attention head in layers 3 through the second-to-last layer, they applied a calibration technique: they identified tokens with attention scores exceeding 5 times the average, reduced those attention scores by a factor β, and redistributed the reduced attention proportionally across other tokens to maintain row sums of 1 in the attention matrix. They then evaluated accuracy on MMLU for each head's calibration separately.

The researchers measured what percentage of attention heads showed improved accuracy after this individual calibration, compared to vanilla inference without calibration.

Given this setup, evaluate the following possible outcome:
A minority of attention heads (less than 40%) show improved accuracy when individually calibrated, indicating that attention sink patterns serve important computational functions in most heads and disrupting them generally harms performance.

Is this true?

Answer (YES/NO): NO